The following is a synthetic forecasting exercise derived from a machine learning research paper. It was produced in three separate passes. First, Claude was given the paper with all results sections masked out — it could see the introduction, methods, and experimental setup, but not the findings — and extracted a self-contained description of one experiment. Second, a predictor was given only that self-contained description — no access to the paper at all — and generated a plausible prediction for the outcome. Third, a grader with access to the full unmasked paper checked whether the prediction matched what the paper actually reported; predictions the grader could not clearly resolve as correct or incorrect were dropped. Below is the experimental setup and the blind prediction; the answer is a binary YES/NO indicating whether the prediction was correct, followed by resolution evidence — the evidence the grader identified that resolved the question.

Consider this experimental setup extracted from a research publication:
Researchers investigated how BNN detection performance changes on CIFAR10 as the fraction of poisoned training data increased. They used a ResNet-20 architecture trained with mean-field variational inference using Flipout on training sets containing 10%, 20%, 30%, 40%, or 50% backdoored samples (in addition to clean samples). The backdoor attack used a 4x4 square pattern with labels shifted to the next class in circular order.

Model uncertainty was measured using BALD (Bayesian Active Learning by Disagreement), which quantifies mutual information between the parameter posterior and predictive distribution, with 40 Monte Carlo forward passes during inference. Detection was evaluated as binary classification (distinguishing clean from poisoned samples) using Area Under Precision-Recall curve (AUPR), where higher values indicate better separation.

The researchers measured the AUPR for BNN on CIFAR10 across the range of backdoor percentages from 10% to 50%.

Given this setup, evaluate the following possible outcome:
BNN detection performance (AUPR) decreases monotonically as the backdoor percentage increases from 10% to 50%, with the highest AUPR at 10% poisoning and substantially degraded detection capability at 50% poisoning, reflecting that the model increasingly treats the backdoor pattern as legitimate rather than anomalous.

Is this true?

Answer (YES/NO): YES